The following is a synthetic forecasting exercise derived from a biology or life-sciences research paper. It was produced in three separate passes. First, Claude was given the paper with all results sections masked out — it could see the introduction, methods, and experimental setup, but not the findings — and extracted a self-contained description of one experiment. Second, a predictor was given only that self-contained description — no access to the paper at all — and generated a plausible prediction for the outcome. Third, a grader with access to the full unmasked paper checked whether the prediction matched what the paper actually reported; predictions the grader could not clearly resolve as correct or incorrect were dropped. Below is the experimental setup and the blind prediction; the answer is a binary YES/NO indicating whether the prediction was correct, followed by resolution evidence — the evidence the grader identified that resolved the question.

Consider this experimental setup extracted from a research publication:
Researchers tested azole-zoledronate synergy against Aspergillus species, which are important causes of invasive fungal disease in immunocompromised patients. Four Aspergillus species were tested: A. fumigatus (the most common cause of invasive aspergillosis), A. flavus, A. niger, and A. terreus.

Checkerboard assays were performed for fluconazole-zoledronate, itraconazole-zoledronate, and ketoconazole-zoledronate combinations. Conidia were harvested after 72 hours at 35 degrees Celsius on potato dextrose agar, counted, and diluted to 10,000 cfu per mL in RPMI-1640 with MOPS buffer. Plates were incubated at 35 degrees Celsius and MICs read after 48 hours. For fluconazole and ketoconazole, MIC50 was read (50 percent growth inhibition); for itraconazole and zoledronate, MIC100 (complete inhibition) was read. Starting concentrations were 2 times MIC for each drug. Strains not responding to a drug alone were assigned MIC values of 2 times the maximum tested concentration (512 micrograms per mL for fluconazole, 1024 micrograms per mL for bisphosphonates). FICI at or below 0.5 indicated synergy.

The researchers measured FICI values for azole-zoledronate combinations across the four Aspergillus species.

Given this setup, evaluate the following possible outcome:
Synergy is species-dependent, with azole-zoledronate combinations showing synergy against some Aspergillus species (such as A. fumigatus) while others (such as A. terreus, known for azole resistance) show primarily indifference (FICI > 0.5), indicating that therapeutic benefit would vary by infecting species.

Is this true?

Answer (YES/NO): NO